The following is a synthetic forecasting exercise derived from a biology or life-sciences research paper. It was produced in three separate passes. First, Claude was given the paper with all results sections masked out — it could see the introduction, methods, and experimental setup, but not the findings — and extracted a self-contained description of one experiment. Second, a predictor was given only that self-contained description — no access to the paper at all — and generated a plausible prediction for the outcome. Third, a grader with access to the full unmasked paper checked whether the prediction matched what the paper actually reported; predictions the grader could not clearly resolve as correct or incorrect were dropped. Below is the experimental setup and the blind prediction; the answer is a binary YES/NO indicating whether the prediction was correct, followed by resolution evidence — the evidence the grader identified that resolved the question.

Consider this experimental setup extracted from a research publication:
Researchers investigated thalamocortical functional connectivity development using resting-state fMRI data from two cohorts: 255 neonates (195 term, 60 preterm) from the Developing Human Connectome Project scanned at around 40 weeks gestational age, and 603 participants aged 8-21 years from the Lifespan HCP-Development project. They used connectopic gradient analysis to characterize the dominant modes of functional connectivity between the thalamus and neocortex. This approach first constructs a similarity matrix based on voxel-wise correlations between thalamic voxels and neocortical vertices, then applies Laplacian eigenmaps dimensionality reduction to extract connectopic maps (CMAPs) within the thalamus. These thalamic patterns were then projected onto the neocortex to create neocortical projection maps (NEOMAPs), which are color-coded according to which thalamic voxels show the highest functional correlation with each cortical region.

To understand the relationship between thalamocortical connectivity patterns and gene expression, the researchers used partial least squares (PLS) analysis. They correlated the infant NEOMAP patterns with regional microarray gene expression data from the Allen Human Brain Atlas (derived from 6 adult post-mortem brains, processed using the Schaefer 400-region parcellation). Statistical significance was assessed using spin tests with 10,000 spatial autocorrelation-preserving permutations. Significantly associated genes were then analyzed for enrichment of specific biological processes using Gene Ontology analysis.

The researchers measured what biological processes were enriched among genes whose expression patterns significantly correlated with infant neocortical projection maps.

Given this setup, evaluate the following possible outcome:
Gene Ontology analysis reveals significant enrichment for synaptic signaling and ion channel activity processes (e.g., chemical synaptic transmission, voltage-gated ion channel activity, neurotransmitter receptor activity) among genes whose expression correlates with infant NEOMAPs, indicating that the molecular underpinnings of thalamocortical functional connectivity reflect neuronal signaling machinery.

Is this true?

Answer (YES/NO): NO